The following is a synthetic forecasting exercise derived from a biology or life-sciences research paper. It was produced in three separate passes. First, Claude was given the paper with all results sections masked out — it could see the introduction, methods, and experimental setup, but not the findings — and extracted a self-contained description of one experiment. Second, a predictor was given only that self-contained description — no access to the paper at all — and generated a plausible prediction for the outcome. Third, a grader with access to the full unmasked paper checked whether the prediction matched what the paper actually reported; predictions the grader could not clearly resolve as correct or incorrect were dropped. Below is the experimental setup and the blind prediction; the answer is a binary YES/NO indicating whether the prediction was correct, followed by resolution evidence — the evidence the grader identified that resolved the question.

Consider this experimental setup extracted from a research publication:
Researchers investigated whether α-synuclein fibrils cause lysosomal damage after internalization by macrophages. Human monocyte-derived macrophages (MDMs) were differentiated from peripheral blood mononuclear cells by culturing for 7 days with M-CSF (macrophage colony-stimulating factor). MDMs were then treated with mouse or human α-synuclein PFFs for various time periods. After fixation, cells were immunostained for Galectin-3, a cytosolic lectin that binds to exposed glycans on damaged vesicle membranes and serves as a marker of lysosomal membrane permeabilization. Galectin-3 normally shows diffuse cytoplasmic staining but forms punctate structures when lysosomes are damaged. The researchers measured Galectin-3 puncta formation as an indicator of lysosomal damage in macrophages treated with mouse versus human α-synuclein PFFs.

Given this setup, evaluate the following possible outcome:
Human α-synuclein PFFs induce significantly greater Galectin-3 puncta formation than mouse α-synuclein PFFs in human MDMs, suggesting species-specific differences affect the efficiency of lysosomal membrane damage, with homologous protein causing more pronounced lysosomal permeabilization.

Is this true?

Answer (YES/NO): NO